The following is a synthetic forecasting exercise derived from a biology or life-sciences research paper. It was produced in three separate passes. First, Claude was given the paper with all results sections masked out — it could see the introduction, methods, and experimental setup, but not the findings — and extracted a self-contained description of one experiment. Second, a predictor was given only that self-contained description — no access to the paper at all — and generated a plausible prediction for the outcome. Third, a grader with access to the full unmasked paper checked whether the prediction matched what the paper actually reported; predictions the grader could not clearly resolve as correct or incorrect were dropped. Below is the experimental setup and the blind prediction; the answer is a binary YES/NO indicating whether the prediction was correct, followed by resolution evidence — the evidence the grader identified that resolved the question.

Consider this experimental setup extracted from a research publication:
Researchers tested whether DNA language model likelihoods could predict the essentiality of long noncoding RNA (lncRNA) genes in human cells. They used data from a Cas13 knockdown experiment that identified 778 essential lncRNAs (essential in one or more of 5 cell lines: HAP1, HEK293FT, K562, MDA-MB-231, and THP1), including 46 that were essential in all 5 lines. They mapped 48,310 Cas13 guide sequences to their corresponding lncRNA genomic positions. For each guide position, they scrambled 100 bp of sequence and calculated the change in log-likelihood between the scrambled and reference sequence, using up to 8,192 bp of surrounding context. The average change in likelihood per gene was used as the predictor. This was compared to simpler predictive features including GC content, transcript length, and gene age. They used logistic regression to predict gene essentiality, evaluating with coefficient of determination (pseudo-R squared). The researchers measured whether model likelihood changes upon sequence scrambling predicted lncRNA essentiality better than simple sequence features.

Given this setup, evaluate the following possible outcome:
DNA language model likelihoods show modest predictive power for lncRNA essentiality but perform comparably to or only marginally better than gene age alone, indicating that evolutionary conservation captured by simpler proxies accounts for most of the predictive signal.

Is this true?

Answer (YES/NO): NO